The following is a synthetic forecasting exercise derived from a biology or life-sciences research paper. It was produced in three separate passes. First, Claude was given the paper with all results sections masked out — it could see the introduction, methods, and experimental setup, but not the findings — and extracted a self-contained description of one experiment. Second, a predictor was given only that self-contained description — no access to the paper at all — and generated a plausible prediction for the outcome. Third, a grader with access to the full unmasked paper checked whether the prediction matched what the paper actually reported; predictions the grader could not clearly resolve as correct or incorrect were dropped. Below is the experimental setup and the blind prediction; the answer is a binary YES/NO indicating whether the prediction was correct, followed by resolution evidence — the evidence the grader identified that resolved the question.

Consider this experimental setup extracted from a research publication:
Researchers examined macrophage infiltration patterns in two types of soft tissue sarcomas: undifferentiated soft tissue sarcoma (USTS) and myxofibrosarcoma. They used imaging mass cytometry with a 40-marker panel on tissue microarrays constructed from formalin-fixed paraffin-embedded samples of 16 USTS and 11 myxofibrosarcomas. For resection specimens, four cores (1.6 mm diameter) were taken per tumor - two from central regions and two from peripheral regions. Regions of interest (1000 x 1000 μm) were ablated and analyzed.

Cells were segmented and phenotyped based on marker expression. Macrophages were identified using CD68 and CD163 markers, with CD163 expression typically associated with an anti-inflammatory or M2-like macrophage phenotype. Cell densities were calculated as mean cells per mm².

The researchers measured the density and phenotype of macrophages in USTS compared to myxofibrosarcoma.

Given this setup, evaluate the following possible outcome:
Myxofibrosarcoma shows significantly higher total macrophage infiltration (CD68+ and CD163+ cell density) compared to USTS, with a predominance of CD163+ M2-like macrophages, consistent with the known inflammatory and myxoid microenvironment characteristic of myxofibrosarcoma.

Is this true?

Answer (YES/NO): NO